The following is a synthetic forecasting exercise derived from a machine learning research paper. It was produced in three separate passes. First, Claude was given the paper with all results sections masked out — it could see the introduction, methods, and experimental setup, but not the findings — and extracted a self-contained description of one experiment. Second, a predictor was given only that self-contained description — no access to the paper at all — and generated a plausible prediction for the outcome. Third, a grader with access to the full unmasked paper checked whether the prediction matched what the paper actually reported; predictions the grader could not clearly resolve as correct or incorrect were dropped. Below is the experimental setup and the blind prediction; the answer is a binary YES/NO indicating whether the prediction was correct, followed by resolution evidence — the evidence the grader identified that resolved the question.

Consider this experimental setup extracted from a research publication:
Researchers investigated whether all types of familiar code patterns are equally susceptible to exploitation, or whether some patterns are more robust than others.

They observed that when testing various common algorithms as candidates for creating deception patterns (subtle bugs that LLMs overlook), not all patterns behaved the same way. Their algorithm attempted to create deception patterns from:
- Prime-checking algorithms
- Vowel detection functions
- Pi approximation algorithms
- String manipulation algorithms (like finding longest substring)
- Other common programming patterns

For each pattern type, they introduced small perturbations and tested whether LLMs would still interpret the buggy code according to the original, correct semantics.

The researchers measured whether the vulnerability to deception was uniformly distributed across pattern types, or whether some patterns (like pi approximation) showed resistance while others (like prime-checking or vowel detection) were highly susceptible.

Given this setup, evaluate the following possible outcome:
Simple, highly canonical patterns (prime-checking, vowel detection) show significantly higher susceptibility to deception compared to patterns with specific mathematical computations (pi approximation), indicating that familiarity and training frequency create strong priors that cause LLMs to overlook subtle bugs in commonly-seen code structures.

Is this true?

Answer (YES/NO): YES